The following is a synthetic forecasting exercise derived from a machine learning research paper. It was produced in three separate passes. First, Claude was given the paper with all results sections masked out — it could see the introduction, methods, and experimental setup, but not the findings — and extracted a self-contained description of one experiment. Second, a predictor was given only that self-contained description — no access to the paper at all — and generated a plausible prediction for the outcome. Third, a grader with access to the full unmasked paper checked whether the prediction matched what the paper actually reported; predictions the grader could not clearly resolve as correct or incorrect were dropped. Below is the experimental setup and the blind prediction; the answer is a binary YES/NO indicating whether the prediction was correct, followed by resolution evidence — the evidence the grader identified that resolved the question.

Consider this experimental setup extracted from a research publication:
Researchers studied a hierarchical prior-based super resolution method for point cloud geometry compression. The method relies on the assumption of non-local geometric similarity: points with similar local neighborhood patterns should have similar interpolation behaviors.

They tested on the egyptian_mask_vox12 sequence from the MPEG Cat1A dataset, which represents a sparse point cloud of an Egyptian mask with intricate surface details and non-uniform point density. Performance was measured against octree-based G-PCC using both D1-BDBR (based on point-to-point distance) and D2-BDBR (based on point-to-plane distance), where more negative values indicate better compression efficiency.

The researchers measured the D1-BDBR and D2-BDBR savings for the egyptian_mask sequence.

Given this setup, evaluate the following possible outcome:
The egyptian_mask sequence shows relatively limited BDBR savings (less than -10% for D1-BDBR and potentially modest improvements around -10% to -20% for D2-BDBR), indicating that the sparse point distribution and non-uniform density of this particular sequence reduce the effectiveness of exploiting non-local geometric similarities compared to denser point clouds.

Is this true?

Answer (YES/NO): NO